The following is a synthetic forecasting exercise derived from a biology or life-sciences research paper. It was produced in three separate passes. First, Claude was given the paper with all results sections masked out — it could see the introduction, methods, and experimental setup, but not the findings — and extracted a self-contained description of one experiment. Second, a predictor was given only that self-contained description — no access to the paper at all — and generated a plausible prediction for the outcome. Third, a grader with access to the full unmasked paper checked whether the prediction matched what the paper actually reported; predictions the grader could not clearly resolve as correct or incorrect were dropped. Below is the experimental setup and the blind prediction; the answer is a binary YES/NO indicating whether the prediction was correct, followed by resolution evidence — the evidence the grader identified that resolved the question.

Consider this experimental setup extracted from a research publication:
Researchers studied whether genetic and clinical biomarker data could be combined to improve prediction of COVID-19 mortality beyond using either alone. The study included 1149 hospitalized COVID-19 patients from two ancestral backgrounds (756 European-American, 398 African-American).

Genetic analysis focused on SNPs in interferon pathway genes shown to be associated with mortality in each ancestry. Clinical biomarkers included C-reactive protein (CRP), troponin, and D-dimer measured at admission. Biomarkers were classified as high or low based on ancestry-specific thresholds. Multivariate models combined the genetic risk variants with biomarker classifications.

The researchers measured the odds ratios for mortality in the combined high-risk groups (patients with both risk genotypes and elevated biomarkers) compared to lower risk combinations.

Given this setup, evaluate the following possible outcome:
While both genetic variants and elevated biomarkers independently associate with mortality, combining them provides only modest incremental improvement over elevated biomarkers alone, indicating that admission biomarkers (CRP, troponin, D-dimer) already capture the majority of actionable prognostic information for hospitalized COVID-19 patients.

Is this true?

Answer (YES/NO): NO